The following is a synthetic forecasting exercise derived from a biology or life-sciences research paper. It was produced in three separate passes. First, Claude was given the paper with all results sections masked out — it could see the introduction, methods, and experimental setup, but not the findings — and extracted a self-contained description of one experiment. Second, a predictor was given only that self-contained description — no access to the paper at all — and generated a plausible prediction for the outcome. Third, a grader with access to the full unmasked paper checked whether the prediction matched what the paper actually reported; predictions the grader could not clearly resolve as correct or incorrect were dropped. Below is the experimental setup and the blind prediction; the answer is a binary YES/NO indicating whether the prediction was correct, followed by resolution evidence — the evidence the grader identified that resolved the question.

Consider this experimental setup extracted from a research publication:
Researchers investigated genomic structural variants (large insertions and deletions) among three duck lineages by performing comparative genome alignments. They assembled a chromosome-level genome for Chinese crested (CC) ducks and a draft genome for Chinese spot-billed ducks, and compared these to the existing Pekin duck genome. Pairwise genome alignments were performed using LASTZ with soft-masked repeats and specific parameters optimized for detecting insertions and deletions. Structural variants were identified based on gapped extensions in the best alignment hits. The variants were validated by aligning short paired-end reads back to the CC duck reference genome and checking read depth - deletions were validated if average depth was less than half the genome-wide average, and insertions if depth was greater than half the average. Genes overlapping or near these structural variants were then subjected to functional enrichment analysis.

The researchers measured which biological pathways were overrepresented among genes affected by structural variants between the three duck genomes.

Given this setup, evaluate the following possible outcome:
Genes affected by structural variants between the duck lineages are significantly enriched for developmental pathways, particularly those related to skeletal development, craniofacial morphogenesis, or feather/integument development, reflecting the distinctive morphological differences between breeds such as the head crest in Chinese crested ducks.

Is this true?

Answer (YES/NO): NO